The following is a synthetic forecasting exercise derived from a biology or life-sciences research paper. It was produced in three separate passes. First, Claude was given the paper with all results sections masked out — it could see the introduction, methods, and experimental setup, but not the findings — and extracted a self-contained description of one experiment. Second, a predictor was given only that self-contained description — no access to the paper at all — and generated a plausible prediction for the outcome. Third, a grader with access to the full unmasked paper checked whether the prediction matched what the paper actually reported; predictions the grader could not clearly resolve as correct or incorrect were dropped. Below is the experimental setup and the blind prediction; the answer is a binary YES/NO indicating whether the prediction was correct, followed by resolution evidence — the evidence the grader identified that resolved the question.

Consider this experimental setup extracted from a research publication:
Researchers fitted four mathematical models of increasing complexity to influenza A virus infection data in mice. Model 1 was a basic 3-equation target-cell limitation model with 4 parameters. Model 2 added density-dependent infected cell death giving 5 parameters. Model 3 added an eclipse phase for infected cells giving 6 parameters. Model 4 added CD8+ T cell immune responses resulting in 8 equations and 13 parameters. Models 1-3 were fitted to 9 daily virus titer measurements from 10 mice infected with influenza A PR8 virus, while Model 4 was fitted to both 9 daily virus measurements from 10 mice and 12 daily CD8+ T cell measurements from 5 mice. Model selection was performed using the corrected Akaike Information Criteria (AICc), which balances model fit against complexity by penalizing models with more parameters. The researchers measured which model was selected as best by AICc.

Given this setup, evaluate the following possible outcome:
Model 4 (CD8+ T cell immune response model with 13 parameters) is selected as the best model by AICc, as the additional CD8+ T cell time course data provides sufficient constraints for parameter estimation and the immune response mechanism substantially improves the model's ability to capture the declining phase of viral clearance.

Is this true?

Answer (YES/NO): YES